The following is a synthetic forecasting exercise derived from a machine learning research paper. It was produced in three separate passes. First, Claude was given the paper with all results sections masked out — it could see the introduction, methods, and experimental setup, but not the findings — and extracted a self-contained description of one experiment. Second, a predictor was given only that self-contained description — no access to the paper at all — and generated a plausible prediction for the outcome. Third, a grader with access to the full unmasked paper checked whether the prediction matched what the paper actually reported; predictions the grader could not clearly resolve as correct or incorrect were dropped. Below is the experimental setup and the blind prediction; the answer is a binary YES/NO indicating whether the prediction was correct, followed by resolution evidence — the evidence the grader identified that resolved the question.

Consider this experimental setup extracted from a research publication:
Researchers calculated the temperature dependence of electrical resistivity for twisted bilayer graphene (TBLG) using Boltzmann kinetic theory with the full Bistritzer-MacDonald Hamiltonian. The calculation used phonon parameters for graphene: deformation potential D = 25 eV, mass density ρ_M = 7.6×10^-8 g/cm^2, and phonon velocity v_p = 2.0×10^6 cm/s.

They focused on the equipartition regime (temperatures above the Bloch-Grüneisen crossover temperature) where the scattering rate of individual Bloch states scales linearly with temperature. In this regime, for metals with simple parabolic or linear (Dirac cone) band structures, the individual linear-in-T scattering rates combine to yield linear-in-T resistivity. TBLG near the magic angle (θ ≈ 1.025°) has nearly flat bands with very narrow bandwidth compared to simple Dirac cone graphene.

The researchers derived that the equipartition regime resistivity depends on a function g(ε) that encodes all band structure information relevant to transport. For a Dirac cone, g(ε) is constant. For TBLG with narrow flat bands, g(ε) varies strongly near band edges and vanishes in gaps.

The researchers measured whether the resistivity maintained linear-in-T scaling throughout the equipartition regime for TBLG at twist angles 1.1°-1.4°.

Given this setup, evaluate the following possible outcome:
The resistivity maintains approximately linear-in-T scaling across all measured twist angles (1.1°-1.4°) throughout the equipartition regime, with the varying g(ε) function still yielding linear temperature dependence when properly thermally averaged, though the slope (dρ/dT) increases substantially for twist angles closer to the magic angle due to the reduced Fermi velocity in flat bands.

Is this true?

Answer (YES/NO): NO